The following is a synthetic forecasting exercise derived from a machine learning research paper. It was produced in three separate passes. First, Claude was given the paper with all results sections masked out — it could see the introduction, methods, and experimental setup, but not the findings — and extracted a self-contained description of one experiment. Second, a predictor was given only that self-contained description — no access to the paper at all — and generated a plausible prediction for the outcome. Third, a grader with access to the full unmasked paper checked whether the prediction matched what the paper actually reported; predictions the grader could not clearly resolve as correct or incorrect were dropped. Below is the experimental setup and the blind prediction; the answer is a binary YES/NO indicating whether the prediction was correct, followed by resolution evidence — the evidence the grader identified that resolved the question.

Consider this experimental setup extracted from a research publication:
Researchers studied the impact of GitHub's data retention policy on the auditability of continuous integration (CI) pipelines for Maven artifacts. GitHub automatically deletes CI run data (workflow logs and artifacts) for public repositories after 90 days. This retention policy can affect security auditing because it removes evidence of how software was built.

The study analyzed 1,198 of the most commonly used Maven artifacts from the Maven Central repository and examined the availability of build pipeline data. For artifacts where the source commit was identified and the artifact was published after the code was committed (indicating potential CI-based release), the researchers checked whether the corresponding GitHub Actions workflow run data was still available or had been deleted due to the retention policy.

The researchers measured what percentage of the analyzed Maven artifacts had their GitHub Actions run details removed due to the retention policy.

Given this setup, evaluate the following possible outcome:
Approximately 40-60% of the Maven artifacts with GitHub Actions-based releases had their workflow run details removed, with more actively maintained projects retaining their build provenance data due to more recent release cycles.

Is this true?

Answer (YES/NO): NO